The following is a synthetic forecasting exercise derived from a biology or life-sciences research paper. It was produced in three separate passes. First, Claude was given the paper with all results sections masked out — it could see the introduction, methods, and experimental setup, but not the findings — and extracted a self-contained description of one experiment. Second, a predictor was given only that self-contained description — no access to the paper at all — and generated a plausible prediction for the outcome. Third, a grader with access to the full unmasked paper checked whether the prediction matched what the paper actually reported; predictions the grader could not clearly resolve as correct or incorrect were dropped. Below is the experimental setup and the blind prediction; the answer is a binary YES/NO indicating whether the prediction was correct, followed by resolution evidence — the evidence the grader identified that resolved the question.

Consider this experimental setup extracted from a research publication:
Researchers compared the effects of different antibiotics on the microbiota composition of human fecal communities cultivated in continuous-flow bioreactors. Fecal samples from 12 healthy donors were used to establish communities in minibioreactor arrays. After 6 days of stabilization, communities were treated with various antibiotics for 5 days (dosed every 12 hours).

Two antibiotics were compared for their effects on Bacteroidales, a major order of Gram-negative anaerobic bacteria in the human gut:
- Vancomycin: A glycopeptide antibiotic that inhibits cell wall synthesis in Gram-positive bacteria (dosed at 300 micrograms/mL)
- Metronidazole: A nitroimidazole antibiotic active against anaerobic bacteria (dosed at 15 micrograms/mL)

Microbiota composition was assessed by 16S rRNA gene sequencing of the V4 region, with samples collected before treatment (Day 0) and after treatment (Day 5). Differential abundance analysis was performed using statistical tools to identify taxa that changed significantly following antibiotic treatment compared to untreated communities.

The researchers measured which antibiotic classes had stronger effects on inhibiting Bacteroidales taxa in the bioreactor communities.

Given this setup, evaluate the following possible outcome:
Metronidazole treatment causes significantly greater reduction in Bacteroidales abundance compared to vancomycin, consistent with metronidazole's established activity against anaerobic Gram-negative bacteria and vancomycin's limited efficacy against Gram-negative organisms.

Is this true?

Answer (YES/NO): NO